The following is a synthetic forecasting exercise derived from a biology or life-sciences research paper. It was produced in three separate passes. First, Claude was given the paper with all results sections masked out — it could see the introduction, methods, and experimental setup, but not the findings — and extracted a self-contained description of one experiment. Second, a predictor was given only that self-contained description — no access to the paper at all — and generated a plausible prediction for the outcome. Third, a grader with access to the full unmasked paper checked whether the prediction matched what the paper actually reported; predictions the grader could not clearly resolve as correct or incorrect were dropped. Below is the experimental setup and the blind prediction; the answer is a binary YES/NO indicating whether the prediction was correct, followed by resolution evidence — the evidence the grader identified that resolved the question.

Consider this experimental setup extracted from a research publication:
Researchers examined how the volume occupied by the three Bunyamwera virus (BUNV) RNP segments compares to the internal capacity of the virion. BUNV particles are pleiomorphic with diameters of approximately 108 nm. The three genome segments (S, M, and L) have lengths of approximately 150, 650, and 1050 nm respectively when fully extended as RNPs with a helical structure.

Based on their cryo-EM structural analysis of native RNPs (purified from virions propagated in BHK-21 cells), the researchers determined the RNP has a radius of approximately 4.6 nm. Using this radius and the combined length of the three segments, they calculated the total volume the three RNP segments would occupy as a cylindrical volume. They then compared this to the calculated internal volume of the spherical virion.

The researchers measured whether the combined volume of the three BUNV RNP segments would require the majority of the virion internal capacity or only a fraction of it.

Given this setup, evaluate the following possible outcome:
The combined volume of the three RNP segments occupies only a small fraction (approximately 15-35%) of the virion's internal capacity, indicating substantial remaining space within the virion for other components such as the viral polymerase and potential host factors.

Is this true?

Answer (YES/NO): YES